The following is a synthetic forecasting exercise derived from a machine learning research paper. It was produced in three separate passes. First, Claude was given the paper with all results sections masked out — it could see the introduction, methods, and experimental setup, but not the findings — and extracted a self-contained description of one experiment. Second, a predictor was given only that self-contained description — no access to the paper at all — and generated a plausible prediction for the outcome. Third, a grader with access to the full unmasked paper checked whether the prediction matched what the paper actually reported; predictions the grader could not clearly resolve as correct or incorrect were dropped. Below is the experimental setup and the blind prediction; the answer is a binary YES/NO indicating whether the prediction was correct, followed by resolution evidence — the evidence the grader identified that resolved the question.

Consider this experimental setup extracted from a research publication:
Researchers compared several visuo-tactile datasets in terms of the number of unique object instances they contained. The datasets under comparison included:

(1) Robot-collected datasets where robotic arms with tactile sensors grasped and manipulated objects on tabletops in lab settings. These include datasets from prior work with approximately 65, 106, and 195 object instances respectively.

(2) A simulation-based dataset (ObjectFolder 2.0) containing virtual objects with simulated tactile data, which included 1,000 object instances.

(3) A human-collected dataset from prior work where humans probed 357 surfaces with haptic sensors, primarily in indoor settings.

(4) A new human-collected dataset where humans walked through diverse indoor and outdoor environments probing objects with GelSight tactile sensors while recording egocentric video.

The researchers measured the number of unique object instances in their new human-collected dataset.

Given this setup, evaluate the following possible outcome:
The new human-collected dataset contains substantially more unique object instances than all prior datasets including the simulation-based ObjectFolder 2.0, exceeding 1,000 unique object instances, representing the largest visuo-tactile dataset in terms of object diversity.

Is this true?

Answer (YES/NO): YES